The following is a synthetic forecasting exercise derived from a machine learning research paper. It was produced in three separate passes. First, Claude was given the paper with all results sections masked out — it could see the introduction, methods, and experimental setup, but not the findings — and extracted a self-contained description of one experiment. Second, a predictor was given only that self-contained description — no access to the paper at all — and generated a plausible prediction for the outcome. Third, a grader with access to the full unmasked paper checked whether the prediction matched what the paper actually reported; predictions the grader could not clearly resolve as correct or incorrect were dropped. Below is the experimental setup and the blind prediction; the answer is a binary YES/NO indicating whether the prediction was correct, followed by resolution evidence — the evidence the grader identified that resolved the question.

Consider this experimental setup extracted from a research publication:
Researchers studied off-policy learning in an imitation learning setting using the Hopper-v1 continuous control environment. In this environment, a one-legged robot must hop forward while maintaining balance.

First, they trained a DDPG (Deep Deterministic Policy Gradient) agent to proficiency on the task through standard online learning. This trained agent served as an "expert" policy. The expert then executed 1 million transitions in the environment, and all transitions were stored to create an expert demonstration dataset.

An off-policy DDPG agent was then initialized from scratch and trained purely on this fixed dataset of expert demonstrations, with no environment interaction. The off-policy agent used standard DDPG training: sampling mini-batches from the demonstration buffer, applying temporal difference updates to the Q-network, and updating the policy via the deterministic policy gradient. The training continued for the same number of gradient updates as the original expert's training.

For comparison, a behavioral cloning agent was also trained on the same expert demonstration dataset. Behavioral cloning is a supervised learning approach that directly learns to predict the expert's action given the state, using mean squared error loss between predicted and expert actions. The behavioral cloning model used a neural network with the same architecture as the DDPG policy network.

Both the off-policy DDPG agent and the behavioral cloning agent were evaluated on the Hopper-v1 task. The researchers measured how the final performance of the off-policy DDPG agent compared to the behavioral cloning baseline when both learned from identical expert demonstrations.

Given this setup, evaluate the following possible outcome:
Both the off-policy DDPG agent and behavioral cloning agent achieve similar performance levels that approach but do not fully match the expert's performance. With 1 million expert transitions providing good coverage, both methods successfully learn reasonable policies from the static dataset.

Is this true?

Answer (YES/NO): NO